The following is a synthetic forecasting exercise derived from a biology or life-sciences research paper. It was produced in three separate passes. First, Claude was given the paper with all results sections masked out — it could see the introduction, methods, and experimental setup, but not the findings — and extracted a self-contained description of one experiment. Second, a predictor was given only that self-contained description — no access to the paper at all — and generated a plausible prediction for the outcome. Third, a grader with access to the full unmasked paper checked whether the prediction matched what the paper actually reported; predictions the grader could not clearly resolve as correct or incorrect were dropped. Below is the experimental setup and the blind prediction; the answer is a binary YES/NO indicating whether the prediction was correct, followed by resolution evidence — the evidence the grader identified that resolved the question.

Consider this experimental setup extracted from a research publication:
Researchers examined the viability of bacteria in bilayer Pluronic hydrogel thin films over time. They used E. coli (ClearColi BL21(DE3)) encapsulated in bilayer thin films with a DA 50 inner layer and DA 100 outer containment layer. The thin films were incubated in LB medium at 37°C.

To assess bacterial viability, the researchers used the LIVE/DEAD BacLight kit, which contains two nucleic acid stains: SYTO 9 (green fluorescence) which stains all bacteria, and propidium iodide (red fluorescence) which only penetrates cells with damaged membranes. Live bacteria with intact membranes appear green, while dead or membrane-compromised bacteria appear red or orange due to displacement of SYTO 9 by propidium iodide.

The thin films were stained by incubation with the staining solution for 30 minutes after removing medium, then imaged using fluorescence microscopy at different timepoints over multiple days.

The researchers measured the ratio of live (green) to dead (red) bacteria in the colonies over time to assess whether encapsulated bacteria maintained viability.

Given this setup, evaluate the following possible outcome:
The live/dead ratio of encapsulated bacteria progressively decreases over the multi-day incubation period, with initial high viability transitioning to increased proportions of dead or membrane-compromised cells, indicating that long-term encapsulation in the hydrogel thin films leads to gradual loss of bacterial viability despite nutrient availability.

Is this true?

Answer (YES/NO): NO